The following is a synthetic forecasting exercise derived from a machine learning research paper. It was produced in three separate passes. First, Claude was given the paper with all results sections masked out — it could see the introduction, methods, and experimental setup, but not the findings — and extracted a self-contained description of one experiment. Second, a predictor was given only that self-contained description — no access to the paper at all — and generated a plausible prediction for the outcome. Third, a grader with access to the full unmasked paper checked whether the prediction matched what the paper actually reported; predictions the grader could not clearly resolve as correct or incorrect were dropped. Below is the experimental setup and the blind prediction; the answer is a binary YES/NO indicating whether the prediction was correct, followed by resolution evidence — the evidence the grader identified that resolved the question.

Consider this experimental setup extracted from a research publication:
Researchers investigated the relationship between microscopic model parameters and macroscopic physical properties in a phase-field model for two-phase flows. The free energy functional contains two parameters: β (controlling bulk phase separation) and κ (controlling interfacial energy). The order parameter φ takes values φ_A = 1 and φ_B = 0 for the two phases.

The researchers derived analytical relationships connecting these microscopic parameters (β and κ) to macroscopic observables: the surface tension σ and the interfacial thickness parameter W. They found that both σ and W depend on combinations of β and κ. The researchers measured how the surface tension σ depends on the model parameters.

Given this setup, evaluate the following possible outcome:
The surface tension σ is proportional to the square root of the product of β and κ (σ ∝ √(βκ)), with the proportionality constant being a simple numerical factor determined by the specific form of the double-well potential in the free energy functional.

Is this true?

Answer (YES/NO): YES